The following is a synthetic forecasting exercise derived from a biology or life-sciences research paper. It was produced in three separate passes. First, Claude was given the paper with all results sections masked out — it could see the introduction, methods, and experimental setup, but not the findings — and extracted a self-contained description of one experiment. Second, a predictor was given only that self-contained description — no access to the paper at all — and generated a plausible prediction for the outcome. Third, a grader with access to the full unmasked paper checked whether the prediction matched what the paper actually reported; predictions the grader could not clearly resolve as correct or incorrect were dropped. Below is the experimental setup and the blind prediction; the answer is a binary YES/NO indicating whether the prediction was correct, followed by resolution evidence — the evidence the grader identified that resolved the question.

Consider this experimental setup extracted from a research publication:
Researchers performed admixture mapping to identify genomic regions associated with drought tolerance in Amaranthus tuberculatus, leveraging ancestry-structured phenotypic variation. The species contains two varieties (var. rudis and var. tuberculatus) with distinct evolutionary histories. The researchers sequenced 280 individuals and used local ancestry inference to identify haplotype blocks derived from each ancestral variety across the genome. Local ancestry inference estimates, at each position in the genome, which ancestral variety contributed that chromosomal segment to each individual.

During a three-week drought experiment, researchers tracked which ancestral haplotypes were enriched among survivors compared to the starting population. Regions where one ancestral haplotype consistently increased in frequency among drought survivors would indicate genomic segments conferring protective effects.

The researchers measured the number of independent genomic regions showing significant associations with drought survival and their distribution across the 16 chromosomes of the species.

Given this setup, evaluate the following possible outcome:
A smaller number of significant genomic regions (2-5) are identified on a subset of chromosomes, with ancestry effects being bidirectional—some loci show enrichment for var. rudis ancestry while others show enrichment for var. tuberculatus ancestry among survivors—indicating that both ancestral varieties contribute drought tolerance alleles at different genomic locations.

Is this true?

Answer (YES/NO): NO